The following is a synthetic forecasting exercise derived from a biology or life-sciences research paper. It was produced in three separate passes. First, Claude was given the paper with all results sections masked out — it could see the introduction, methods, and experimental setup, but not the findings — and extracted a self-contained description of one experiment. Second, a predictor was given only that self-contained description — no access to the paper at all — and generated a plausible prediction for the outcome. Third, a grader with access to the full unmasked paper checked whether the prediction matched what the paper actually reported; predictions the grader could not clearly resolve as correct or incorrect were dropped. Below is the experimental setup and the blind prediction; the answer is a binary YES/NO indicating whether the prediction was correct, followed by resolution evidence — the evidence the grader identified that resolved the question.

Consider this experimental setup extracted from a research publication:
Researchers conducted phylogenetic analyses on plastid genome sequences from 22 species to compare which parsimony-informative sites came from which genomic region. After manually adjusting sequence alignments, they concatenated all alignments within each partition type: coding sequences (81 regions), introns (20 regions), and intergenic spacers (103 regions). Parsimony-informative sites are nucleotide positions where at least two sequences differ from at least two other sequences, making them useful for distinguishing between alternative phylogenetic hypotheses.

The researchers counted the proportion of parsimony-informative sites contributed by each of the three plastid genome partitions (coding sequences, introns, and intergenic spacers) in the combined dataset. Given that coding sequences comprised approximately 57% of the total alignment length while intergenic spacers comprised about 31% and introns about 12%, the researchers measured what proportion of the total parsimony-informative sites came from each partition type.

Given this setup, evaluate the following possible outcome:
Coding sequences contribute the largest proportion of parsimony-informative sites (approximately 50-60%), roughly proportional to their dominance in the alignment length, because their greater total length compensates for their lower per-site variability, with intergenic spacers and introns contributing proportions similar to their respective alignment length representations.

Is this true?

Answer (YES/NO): NO